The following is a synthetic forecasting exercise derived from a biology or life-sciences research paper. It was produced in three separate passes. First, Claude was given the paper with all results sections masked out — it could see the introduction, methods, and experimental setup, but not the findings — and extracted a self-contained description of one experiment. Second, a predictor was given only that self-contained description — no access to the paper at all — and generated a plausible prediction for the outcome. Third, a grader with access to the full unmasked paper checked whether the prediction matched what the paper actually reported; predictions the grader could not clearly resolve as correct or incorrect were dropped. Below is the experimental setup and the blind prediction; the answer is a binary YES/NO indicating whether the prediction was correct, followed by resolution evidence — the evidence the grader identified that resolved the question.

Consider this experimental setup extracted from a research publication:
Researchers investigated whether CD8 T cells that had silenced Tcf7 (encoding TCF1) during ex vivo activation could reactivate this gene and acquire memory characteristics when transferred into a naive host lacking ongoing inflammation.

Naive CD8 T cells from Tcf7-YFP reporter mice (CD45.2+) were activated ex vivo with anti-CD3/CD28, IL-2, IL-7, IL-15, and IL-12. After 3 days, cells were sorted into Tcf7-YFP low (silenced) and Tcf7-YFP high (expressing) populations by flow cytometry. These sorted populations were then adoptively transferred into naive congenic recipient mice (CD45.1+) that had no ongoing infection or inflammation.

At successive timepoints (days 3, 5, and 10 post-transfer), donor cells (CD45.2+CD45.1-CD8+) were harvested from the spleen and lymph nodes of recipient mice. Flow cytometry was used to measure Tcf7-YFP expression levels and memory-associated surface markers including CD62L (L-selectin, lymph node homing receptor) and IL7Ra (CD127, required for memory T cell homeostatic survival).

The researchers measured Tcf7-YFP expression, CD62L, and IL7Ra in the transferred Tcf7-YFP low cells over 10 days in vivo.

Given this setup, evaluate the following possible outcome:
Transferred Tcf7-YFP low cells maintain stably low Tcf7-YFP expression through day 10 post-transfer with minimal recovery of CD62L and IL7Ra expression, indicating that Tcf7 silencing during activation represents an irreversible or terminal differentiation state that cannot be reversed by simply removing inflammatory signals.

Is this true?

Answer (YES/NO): NO